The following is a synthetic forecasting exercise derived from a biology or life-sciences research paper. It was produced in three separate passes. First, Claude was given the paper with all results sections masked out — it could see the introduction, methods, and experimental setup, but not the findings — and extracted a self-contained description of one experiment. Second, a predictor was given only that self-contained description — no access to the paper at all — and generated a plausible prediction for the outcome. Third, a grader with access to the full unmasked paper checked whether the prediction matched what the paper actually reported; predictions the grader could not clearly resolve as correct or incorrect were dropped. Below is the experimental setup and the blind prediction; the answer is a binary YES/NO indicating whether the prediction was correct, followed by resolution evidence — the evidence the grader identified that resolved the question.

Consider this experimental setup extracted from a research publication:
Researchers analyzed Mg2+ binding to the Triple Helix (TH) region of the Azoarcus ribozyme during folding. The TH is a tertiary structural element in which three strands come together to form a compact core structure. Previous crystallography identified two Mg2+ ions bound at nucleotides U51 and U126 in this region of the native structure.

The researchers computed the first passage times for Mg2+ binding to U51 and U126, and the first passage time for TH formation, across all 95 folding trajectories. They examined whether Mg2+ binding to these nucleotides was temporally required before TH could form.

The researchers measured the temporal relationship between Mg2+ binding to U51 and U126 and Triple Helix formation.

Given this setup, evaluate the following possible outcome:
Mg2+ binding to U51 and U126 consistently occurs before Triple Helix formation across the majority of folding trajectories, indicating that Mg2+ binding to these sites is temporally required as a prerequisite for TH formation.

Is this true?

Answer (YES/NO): NO